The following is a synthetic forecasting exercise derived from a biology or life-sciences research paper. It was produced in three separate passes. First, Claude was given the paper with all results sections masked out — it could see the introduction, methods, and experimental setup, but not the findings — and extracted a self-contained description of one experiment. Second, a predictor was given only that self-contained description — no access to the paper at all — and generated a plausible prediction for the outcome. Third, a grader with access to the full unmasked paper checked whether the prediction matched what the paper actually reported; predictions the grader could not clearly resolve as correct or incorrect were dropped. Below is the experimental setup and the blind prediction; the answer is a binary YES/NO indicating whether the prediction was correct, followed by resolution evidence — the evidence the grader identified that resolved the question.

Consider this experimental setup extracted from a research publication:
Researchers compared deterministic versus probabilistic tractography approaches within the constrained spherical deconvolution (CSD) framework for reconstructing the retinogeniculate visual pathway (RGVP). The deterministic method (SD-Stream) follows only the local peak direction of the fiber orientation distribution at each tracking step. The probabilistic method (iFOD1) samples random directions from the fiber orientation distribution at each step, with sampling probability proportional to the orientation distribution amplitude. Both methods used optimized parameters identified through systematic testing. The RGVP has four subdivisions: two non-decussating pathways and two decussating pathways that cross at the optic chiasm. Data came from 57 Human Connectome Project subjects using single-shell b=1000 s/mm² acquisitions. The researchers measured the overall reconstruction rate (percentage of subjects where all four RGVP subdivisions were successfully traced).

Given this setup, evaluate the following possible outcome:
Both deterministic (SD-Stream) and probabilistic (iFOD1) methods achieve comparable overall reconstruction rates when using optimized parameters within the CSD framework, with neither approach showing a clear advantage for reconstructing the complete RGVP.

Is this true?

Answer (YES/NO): NO